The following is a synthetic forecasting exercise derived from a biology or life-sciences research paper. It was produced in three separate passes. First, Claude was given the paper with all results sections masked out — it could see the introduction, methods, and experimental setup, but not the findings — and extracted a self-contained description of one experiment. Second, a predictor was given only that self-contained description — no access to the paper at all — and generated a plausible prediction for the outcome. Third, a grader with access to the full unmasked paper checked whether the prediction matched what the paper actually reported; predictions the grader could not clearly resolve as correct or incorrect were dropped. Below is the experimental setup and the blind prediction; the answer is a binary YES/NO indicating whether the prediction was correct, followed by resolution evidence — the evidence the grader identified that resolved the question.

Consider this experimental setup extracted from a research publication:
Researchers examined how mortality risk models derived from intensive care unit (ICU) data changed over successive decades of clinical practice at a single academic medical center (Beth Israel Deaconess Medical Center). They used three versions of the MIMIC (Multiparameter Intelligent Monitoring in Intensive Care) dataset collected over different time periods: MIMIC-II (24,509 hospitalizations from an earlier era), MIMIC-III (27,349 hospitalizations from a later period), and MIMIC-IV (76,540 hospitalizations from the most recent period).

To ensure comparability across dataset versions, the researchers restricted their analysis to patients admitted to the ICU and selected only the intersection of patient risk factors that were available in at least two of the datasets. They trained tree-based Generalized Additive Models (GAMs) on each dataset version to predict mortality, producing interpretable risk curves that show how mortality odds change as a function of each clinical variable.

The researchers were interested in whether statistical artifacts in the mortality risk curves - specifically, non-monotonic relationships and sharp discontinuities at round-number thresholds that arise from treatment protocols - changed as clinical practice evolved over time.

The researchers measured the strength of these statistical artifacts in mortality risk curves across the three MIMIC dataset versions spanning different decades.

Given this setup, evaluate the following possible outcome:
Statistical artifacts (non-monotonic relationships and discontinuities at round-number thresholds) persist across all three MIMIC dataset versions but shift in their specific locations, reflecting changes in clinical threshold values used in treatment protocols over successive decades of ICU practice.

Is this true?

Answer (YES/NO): NO